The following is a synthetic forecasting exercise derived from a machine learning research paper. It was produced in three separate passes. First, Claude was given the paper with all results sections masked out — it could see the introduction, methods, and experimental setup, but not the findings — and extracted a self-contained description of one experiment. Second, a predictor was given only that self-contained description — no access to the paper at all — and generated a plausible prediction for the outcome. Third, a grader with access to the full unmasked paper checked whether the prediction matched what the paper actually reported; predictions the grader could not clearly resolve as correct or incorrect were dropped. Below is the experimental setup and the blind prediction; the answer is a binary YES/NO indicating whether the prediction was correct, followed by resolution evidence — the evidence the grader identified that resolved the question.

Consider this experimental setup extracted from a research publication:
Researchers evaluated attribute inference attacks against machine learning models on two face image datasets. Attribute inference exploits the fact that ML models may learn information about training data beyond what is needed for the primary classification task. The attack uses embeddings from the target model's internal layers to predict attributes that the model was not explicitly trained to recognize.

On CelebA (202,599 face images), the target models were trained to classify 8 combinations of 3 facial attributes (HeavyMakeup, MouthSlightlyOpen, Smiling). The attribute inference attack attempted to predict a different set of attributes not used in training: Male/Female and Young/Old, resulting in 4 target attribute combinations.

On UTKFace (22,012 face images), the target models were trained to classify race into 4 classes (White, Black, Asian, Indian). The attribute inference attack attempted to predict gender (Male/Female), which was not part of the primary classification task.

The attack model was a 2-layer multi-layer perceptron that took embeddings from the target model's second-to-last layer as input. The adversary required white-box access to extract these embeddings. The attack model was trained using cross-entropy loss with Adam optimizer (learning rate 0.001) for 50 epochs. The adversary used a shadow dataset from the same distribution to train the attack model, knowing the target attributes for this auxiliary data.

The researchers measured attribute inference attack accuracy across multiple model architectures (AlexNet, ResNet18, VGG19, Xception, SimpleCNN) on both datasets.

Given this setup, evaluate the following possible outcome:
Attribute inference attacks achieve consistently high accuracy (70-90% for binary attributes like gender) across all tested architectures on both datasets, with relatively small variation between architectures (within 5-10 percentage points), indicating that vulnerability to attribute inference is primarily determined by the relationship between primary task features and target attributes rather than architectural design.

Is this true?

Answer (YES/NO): NO